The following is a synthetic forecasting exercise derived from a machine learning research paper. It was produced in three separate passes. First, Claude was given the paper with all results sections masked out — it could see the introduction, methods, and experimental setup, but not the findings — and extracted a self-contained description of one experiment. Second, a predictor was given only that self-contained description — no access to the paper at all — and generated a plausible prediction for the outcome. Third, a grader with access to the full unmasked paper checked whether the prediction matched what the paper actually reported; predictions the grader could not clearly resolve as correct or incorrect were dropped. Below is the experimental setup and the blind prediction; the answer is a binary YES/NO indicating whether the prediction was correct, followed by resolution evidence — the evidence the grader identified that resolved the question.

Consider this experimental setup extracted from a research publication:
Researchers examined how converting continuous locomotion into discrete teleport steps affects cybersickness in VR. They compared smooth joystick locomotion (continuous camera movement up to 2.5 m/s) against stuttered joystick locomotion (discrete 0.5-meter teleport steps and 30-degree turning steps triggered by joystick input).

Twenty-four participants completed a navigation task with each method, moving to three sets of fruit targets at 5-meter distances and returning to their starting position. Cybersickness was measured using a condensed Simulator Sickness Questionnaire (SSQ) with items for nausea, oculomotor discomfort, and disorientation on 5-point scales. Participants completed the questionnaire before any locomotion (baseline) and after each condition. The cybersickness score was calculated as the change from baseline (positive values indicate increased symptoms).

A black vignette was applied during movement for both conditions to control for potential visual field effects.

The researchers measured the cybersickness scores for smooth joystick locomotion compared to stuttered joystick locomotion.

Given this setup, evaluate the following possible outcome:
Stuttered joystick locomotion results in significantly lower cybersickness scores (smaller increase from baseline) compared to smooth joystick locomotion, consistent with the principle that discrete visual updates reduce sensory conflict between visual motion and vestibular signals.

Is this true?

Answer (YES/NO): YES